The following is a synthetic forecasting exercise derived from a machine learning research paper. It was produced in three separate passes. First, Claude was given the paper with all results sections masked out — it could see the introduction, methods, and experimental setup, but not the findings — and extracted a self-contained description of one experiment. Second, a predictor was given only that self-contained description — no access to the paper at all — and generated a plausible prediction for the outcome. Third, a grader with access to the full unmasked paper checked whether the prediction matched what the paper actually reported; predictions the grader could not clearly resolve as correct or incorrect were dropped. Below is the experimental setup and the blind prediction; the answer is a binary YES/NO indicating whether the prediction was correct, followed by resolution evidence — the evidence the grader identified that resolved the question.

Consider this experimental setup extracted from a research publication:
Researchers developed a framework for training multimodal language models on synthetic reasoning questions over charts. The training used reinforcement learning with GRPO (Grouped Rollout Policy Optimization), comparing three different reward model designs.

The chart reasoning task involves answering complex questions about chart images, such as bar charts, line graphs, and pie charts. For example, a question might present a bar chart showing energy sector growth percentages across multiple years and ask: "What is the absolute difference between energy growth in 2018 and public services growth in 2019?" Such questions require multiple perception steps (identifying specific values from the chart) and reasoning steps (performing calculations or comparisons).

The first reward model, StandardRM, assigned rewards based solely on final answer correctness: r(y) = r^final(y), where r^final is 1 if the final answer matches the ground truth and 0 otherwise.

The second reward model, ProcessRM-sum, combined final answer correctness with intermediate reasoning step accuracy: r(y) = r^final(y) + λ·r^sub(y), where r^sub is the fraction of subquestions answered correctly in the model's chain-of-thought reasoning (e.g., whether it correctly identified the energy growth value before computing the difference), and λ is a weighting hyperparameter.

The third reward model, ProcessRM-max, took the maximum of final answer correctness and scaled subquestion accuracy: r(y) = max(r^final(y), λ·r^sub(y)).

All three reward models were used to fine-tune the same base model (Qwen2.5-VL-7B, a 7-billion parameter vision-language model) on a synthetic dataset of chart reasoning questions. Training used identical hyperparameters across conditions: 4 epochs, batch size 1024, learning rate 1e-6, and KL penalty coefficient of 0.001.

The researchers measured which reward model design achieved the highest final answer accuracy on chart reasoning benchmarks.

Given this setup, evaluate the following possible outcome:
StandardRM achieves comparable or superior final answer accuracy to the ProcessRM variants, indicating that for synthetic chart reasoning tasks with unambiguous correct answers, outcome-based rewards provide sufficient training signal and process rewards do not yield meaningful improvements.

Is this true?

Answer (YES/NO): NO